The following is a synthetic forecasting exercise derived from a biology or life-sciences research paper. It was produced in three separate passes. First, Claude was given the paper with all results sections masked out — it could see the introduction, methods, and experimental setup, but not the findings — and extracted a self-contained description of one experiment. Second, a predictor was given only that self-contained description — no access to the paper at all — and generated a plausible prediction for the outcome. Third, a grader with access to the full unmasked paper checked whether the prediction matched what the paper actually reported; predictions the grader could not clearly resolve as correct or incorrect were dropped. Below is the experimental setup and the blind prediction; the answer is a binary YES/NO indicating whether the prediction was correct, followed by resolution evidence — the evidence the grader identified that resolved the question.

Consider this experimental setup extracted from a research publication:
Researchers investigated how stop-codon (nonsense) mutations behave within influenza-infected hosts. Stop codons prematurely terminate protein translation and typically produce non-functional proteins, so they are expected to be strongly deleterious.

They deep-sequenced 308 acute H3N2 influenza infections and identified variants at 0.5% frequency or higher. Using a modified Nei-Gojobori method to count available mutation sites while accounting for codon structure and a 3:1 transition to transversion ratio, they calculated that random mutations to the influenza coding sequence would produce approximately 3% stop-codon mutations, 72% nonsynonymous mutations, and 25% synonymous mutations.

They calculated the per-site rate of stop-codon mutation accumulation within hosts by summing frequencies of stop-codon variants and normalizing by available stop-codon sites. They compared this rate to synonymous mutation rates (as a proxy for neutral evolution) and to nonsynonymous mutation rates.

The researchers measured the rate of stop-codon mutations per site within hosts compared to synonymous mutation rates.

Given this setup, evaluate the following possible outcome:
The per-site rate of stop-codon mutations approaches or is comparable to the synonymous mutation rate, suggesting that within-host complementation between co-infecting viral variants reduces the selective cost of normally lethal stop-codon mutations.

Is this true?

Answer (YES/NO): NO